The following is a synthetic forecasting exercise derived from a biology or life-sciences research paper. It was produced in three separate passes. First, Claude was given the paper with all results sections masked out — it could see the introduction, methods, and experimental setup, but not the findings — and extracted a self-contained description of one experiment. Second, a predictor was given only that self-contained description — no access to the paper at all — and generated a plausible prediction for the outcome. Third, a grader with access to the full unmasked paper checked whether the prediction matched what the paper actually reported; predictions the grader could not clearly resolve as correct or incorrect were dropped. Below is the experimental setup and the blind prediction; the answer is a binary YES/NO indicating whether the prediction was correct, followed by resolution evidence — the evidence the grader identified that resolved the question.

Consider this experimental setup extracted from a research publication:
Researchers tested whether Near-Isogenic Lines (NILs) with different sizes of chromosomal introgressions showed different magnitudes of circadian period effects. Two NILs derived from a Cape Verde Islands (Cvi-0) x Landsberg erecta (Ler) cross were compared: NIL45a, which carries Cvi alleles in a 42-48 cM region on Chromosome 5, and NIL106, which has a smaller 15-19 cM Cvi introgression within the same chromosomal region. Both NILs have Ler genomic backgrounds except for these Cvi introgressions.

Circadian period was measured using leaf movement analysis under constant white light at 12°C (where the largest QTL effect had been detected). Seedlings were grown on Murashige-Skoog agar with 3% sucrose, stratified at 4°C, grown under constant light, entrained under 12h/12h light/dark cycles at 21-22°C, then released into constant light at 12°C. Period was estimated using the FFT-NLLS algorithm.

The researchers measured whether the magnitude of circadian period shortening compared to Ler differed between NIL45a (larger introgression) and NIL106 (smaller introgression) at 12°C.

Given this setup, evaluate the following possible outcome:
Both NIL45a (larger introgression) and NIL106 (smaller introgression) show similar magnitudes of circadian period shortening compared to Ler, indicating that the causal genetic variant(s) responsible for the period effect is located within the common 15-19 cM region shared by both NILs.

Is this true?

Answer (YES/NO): NO